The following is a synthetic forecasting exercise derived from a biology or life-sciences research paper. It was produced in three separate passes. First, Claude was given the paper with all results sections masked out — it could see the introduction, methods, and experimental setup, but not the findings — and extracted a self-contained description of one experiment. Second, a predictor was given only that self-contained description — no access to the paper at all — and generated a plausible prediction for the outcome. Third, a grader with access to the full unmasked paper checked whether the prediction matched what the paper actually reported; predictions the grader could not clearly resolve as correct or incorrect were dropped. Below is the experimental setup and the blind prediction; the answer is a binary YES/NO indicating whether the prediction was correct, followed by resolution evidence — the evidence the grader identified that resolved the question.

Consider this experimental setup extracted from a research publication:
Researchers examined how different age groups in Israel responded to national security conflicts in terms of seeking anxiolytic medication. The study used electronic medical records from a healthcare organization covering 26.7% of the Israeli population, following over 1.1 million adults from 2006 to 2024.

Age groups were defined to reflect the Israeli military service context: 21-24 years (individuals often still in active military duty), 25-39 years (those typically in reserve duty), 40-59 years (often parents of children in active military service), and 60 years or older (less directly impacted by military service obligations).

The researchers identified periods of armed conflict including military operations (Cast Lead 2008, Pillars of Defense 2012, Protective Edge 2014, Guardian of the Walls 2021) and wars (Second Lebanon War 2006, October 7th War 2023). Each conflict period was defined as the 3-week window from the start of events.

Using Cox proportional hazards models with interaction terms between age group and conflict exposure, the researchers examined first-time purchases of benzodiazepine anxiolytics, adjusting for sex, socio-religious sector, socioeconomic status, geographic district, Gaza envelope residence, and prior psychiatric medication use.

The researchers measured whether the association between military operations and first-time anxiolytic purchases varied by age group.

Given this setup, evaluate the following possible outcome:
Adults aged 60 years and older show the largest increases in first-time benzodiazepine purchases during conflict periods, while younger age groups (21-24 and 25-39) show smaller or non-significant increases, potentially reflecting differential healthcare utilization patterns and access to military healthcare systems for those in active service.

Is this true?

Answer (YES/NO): NO